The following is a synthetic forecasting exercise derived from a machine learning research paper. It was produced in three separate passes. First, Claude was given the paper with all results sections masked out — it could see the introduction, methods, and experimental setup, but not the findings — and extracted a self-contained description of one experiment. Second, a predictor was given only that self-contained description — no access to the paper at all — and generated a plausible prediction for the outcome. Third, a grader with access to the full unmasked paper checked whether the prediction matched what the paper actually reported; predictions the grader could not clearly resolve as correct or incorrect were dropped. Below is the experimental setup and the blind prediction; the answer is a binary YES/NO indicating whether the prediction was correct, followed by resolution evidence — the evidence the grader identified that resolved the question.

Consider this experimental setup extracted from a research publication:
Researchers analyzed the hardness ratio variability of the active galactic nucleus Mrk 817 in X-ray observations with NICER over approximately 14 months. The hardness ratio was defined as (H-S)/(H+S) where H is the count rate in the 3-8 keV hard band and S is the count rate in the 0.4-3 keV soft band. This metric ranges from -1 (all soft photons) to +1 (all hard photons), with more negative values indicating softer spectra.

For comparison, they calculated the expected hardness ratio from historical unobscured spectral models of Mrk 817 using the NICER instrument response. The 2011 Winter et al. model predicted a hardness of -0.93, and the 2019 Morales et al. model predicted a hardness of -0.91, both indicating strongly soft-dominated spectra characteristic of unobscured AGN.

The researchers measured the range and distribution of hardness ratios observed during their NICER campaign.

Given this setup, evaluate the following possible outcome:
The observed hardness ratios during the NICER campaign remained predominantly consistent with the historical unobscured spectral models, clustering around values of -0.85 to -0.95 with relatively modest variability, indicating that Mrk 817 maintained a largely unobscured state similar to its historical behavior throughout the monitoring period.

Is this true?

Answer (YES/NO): NO